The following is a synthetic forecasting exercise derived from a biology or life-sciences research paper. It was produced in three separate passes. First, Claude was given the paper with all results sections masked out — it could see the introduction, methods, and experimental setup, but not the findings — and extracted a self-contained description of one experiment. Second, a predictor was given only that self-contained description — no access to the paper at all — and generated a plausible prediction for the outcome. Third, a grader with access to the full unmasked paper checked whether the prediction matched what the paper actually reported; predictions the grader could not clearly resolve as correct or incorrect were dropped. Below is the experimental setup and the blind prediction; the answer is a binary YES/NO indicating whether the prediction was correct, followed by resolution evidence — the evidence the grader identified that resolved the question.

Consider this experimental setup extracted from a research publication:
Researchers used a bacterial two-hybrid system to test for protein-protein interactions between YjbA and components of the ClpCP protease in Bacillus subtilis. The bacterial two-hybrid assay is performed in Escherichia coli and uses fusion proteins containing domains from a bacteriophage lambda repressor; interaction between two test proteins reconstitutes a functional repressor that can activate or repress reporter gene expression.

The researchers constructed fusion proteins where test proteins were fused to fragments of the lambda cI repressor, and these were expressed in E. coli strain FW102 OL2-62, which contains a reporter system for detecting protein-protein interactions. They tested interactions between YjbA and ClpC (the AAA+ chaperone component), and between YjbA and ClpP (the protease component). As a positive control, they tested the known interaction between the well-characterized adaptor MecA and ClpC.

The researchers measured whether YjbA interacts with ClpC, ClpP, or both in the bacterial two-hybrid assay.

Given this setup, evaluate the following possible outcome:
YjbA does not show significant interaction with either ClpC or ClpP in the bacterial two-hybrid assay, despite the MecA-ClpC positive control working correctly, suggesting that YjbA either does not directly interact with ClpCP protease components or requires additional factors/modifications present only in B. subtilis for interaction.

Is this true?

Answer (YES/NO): NO